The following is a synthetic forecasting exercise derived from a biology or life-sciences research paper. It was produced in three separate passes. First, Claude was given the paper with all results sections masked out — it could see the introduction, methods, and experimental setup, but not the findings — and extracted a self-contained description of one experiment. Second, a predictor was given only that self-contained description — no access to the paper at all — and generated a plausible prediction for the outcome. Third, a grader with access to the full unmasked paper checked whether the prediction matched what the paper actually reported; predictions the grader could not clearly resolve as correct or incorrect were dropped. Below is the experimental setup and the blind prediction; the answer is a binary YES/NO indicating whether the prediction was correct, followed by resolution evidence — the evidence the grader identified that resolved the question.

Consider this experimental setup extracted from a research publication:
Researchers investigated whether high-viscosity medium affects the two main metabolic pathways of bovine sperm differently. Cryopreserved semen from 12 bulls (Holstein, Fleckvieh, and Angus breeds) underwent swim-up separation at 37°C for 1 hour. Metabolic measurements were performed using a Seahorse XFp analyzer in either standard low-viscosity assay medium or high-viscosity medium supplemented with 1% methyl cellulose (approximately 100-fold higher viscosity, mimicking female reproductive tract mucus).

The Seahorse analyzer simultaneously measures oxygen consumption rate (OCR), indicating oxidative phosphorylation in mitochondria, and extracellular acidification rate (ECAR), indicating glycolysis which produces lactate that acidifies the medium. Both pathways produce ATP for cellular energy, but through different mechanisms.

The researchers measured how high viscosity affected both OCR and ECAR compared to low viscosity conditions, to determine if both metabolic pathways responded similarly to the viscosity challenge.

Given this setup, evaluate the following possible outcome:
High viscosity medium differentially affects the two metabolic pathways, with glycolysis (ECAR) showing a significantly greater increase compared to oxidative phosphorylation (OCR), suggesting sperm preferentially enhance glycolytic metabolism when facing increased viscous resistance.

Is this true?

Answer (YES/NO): NO